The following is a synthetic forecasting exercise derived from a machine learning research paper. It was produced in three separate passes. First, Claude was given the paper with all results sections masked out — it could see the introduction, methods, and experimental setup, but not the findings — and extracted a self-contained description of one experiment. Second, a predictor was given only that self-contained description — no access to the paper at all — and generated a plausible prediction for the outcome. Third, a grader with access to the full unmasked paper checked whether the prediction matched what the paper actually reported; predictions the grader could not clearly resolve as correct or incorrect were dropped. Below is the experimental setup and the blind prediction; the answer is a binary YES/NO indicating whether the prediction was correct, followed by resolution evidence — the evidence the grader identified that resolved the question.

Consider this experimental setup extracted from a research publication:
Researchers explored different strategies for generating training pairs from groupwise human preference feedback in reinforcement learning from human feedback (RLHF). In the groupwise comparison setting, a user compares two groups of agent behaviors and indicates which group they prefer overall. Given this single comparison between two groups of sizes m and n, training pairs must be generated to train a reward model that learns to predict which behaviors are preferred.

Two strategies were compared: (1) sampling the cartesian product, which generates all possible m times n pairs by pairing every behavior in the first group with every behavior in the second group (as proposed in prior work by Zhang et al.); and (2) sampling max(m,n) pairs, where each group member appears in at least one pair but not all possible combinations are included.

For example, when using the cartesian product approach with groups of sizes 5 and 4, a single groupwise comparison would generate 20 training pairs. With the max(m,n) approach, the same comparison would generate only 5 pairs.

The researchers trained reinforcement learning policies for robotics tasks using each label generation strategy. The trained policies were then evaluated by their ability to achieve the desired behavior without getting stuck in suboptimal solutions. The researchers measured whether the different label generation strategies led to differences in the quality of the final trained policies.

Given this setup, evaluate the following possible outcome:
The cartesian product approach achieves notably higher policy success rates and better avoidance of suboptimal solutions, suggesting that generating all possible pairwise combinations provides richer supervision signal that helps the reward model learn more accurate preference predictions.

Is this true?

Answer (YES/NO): NO